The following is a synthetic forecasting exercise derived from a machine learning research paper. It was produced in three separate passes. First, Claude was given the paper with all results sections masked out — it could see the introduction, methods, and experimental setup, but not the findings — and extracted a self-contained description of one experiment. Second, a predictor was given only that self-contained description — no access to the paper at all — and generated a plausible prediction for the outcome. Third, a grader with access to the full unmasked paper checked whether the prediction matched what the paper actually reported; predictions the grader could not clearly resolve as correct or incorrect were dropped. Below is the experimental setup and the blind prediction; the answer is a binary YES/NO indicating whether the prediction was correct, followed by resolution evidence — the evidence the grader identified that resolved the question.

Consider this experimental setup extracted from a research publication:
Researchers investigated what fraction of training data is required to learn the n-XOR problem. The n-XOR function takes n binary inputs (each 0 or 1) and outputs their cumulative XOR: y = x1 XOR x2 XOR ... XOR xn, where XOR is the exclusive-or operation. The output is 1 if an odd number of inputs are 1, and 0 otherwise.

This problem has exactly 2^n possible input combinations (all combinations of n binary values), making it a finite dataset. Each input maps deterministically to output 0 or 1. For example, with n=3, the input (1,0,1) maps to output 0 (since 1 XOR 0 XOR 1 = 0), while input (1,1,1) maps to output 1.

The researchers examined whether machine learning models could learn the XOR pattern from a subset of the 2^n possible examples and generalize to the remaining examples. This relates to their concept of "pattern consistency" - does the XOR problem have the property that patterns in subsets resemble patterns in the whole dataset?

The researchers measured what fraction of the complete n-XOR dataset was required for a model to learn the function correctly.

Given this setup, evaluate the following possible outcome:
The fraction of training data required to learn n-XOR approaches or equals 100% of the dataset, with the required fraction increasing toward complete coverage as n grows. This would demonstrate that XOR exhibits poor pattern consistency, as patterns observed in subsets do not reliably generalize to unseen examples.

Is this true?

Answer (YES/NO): YES